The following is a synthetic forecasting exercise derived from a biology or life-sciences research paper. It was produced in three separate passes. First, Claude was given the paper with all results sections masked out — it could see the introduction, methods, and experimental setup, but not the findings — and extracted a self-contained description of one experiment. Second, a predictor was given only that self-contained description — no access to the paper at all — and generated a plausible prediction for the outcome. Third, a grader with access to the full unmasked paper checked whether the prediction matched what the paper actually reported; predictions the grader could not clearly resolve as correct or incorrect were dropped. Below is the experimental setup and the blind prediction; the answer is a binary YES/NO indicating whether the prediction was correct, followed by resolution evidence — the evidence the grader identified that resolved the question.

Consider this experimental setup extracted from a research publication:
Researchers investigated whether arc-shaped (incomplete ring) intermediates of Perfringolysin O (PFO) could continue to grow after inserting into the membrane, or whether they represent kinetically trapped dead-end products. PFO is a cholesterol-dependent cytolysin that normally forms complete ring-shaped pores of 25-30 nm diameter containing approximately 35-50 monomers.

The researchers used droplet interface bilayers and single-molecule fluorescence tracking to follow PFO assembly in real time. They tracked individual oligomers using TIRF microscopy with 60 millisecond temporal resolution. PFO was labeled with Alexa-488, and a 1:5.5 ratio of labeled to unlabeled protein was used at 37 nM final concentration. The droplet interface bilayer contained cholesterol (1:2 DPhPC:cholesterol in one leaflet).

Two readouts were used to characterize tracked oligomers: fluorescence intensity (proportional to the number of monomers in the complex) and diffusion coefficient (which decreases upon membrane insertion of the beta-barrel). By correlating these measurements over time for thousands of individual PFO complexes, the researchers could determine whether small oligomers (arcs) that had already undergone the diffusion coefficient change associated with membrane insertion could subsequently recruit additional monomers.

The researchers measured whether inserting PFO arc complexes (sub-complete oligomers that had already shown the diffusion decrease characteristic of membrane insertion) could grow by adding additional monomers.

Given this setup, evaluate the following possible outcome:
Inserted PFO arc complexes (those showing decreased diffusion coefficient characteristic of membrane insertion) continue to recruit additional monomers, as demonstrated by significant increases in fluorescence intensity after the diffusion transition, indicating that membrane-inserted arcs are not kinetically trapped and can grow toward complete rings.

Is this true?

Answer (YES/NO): YES